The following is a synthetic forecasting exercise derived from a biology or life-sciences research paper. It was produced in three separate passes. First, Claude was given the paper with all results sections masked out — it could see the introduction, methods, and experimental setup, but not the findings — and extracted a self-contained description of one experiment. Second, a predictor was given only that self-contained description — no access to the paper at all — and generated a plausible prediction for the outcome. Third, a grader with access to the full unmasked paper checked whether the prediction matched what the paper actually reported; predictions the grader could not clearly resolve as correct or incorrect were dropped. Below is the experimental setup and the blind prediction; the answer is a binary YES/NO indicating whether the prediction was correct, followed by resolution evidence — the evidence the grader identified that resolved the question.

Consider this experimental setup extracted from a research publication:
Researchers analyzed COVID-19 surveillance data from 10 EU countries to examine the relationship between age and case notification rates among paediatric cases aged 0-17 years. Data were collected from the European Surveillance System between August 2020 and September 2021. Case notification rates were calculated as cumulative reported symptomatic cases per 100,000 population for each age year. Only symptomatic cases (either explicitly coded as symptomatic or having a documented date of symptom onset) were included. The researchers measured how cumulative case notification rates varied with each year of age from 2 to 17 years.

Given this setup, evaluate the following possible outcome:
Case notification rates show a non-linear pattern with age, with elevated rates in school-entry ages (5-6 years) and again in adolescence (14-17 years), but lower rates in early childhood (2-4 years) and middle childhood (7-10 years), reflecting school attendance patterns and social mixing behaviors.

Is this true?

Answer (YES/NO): NO